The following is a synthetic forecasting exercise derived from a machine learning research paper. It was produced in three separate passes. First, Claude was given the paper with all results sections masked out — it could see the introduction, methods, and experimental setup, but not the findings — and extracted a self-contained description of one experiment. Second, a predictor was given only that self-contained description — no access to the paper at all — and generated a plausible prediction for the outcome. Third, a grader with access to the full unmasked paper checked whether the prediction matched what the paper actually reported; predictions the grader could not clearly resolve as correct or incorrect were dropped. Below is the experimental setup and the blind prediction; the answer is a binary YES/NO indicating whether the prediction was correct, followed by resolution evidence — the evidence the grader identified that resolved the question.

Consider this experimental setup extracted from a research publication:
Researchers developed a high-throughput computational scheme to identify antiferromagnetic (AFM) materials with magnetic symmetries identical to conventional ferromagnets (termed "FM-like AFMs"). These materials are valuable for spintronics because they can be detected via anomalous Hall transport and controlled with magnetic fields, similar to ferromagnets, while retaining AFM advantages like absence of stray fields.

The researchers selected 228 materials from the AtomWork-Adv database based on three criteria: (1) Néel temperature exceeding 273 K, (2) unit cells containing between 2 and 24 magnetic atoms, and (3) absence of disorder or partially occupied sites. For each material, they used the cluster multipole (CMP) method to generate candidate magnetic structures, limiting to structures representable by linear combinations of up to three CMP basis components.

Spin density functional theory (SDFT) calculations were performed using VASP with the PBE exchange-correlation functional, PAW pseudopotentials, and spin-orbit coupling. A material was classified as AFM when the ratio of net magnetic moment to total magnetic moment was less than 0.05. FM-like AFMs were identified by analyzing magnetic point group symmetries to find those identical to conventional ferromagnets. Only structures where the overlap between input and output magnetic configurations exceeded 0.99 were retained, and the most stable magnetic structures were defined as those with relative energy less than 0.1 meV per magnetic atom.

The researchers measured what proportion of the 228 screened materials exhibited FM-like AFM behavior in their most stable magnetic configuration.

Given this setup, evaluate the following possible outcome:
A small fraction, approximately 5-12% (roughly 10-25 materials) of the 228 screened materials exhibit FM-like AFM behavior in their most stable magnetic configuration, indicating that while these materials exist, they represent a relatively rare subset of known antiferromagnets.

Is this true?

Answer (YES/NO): NO